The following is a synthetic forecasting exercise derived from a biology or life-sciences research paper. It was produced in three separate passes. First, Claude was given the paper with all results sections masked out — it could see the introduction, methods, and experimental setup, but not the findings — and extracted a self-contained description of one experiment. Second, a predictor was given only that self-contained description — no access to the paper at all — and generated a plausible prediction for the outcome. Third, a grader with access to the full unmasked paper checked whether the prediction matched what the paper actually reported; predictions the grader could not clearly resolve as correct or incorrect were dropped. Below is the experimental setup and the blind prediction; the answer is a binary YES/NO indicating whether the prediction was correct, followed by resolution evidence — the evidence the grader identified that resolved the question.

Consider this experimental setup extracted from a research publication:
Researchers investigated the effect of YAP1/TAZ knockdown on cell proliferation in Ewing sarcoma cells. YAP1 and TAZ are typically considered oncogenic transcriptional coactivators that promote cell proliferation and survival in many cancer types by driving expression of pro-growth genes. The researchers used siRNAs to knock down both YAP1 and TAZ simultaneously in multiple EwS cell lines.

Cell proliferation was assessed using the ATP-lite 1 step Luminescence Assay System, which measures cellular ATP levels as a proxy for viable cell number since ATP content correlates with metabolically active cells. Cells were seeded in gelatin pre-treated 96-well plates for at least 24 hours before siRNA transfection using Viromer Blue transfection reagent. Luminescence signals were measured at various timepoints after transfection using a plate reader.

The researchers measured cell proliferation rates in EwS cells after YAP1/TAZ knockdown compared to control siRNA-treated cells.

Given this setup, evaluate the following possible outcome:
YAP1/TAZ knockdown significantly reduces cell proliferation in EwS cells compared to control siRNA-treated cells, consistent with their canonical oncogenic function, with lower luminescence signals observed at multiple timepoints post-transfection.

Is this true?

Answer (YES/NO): YES